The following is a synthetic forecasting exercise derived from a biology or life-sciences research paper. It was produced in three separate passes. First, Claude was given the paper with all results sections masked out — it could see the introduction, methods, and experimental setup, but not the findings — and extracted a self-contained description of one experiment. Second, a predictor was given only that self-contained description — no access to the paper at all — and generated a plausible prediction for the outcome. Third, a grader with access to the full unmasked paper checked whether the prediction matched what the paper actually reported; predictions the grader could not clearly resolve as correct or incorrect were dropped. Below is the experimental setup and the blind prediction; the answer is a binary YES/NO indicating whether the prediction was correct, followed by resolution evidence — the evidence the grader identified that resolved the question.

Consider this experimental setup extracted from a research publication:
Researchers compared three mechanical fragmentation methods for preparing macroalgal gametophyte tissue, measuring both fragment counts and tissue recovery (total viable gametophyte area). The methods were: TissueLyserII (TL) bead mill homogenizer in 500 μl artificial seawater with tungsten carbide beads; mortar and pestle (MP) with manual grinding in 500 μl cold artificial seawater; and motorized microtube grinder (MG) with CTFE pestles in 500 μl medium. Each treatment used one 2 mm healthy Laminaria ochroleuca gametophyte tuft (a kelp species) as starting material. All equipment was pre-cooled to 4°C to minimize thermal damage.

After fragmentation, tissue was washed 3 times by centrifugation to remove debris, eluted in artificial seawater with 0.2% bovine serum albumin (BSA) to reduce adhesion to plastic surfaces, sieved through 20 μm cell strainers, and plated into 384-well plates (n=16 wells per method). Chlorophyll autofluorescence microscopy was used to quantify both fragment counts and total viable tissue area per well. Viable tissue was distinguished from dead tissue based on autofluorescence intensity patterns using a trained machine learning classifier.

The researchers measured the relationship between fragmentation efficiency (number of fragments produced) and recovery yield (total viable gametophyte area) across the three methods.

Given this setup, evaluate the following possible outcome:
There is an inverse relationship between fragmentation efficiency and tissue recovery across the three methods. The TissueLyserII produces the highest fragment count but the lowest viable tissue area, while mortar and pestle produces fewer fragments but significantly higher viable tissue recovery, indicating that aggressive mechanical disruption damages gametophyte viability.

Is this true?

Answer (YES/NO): NO